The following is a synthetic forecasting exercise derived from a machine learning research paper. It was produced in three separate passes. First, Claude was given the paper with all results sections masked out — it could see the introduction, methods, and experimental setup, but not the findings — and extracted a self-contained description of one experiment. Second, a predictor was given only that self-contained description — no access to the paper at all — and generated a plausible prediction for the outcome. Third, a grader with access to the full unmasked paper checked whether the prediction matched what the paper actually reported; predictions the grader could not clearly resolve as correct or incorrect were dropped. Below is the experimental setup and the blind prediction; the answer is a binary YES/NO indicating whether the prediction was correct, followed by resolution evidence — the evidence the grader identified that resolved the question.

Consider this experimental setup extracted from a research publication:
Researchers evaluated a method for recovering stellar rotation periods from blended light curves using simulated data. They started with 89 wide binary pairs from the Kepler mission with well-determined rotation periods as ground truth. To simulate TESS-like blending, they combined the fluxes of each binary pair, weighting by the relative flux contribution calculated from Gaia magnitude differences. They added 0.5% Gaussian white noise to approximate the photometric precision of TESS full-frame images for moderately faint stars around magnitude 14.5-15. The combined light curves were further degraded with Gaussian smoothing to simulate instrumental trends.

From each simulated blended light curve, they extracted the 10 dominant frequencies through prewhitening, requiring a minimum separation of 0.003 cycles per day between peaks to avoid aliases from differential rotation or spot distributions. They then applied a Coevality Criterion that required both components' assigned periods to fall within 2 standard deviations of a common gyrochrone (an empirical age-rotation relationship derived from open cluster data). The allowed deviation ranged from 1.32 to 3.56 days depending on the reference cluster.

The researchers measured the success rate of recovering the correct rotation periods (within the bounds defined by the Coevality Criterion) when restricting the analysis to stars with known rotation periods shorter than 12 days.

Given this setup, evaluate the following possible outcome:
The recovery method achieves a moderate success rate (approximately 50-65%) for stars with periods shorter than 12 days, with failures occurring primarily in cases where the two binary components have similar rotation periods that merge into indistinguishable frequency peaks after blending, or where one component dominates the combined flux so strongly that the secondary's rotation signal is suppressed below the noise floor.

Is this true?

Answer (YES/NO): NO